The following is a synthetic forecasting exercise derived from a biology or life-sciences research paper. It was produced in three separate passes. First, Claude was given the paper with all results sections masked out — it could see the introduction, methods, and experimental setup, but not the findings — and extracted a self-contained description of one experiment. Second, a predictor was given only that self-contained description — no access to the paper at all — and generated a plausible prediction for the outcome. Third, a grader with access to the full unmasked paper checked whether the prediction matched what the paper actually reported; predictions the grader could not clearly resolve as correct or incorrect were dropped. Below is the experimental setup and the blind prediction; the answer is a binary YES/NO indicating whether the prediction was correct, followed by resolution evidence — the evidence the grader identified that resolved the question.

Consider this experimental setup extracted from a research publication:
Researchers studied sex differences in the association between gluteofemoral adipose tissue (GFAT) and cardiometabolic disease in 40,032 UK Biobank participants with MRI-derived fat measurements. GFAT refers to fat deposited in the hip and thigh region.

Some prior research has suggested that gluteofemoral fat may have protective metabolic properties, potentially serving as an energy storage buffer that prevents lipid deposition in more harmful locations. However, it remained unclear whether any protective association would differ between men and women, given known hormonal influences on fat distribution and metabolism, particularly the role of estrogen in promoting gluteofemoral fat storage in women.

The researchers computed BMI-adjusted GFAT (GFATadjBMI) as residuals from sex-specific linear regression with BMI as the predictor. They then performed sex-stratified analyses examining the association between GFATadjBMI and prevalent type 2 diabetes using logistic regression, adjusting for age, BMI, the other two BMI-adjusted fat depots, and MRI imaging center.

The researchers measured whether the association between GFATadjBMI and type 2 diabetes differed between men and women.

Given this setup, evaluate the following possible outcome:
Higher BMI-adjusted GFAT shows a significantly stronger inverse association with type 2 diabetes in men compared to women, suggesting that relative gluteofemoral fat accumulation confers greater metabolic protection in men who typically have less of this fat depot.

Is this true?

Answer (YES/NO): NO